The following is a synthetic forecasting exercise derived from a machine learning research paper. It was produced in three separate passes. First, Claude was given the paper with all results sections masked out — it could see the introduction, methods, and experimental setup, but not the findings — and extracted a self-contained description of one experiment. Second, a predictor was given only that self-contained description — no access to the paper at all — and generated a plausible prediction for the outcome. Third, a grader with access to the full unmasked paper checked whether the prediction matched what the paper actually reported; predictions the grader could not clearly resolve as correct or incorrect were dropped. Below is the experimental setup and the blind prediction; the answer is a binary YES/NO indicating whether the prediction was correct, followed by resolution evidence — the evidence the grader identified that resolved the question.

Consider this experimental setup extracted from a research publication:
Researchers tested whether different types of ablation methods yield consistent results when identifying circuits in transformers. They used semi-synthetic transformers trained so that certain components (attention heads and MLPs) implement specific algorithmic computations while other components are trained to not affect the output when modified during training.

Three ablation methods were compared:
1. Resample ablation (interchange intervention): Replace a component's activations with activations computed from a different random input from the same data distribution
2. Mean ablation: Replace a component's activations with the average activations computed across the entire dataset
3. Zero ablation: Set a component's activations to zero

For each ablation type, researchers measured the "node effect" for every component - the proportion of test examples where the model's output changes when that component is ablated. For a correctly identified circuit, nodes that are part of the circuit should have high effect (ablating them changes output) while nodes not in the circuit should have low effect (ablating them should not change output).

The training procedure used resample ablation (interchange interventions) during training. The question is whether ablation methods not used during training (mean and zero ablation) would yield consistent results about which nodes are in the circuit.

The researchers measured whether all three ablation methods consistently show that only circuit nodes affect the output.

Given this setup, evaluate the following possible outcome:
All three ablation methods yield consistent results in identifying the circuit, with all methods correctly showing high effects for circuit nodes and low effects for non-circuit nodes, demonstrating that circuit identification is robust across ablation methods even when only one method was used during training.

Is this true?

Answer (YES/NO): NO